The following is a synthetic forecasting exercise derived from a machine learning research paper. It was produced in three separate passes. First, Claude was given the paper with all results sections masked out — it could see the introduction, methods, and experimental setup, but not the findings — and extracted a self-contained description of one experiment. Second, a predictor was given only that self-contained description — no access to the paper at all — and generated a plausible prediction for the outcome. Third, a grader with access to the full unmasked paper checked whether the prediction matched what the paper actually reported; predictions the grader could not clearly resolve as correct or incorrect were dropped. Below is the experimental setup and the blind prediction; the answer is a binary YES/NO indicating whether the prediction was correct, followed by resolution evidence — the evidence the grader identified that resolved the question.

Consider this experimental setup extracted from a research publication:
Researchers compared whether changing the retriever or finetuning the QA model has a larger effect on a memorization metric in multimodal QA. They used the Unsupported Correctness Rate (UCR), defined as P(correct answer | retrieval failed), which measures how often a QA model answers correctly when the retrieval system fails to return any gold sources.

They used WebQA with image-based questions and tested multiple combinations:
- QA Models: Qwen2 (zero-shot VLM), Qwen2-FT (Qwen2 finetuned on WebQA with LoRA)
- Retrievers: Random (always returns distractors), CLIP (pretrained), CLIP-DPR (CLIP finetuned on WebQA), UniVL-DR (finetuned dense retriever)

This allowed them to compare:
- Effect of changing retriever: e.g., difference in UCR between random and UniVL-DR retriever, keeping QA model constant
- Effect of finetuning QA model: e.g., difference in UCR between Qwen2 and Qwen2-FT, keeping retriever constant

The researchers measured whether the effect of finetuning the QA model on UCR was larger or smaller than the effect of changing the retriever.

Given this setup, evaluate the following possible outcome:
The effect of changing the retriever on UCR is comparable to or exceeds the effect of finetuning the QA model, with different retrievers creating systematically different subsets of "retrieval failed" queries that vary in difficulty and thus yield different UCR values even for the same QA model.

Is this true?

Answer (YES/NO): NO